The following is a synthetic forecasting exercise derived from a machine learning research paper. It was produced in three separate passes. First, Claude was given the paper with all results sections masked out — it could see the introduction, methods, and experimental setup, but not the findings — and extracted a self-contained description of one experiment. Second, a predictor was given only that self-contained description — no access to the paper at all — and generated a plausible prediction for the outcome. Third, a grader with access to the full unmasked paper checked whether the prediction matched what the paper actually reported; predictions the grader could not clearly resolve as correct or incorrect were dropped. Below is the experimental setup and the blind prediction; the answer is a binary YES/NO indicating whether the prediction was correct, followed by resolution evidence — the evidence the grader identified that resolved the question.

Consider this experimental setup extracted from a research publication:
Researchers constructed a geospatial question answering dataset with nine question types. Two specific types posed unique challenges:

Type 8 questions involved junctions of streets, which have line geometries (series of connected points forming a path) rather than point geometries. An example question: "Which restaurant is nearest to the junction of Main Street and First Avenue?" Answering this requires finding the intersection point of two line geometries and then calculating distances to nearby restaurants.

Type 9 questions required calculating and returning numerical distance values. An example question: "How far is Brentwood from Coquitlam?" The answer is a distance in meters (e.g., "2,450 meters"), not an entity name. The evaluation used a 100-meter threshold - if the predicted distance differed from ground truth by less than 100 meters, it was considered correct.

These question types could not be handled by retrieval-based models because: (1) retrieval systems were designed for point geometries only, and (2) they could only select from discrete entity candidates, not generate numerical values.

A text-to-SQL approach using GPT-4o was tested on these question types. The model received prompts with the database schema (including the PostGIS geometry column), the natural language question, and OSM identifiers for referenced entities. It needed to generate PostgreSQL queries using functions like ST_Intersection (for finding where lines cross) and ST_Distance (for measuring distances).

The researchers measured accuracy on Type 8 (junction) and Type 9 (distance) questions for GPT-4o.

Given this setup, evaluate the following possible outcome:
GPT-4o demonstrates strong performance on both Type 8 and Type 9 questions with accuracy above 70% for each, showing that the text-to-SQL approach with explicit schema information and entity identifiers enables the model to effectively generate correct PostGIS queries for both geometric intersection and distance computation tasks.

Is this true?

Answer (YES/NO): NO